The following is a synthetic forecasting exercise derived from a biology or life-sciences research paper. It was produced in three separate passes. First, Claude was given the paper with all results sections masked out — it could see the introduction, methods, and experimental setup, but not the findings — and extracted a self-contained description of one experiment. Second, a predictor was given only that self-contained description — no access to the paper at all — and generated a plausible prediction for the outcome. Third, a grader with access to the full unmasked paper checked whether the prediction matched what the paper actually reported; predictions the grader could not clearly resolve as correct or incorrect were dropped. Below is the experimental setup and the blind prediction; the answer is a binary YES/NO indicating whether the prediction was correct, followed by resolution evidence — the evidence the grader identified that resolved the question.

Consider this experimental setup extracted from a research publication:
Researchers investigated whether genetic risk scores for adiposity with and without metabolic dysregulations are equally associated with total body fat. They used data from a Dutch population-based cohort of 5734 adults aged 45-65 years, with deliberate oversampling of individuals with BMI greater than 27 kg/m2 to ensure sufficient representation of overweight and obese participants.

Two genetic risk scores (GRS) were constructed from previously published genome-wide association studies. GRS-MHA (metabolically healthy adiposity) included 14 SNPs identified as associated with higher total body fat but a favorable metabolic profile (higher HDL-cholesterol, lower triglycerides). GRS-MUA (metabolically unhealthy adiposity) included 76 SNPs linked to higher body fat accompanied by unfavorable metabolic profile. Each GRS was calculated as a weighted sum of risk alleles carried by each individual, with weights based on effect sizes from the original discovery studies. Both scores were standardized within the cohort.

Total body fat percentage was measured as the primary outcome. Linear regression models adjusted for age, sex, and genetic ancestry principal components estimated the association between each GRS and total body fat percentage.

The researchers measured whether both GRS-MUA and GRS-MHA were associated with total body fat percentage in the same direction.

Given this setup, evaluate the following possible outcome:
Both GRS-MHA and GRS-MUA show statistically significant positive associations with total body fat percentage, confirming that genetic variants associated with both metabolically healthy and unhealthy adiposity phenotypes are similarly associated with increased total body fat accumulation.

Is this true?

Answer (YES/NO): YES